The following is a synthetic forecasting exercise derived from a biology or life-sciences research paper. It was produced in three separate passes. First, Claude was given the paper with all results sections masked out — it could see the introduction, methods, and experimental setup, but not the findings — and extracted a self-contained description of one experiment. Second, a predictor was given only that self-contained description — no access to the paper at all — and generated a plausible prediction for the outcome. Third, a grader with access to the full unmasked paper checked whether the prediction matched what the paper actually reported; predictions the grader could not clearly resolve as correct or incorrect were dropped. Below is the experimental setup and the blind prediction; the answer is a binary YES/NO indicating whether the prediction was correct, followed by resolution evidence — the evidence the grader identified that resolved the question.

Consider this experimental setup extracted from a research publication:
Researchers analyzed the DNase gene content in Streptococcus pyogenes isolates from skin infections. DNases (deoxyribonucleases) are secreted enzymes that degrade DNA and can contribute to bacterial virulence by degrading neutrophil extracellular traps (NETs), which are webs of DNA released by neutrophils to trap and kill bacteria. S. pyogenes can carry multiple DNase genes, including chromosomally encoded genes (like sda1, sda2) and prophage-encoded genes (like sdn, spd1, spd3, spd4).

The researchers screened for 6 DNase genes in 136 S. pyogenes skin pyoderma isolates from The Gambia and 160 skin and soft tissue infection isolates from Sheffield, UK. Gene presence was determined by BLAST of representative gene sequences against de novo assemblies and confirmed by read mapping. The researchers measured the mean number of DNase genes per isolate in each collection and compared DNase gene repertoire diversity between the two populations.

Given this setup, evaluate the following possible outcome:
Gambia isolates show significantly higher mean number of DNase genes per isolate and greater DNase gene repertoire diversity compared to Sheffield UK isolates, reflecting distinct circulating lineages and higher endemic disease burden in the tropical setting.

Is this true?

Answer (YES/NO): NO